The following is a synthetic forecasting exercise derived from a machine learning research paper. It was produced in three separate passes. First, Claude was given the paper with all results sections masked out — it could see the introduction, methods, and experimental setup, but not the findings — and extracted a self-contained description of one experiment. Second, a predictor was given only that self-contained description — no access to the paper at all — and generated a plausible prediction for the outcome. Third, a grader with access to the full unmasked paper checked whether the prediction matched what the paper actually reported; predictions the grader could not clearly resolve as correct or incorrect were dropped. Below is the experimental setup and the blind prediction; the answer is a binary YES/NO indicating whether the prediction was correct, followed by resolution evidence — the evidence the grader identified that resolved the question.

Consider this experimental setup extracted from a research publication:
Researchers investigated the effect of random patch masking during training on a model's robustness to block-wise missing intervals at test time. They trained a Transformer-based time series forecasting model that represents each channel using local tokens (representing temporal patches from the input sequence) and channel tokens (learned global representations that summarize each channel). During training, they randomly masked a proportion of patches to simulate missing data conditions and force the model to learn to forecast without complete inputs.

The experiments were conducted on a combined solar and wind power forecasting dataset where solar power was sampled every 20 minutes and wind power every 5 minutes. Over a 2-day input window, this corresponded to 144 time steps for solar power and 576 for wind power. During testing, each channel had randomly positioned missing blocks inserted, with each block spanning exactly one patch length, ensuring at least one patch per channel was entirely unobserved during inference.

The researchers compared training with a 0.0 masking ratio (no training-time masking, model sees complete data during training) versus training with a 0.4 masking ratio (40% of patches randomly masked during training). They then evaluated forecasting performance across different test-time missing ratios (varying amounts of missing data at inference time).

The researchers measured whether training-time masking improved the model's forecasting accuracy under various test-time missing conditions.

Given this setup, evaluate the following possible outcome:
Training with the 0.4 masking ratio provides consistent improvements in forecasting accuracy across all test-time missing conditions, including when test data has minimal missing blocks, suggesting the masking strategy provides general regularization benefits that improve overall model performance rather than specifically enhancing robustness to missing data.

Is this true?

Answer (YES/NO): NO